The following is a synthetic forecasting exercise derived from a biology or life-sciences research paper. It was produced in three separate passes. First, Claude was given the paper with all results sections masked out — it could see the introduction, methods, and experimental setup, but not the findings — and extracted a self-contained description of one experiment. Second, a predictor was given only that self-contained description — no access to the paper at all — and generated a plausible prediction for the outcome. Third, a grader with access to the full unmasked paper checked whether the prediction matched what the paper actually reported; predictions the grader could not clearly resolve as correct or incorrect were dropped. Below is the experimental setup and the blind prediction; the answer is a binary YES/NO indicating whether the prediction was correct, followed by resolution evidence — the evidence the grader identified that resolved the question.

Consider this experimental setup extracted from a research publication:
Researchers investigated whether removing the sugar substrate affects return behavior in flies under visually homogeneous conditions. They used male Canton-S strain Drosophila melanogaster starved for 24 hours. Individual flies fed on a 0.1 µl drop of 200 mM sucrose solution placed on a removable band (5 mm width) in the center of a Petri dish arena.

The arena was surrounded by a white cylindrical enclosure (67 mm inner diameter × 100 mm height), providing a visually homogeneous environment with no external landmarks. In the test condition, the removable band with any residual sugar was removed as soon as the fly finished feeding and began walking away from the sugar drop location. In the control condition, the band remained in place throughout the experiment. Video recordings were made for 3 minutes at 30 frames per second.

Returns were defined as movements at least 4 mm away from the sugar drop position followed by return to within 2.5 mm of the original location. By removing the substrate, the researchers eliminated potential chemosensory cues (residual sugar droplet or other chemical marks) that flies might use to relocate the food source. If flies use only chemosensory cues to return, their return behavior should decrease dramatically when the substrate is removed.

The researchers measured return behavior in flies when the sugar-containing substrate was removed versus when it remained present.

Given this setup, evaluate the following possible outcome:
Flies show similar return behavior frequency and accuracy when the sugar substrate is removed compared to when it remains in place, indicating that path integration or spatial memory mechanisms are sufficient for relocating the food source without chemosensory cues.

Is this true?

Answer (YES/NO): YES